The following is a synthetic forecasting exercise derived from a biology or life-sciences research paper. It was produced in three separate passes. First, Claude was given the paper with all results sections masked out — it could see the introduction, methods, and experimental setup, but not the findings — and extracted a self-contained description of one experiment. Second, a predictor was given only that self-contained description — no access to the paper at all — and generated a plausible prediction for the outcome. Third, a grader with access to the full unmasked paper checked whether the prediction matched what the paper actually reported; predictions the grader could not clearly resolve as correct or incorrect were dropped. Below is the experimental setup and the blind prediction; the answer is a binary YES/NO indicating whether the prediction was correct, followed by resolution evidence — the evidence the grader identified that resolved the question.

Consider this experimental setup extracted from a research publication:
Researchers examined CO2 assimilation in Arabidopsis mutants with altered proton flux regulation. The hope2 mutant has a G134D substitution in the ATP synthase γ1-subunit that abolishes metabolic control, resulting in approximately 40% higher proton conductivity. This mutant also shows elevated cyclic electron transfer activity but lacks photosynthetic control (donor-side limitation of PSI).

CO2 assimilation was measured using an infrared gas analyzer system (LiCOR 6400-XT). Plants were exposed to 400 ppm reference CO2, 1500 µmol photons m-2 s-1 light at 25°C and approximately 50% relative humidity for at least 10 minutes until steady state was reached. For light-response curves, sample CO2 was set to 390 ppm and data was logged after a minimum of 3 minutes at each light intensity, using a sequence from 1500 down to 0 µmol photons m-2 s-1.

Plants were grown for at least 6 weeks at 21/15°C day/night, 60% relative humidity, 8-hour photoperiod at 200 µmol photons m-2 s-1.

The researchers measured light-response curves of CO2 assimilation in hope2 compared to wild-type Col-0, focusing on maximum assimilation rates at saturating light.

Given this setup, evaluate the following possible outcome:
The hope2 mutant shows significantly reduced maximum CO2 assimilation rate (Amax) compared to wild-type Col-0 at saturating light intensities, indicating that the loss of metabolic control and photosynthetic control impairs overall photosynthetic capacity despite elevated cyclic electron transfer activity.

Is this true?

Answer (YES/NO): NO